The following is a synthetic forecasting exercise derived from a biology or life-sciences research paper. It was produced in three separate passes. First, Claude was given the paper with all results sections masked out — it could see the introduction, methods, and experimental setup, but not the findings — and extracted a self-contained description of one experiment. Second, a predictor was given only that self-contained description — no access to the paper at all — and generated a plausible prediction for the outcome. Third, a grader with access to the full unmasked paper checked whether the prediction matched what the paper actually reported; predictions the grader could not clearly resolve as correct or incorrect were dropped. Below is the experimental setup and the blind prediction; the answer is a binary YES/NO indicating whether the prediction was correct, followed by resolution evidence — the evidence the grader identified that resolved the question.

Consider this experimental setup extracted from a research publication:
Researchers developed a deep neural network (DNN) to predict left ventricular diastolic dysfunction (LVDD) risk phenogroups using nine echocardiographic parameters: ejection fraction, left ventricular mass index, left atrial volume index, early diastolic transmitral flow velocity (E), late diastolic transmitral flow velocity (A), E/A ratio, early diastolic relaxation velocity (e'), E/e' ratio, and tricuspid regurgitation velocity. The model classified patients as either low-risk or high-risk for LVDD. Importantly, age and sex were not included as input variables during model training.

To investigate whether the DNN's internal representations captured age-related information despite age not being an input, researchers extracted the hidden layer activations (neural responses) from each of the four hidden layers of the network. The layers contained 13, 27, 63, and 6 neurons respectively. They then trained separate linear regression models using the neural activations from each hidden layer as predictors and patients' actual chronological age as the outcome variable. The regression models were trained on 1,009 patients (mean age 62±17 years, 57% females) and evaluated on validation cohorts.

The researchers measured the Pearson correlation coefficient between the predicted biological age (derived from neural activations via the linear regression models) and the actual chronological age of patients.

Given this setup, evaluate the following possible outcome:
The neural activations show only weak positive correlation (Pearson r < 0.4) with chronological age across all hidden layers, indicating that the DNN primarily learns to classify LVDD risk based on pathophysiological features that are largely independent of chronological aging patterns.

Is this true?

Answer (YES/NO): NO